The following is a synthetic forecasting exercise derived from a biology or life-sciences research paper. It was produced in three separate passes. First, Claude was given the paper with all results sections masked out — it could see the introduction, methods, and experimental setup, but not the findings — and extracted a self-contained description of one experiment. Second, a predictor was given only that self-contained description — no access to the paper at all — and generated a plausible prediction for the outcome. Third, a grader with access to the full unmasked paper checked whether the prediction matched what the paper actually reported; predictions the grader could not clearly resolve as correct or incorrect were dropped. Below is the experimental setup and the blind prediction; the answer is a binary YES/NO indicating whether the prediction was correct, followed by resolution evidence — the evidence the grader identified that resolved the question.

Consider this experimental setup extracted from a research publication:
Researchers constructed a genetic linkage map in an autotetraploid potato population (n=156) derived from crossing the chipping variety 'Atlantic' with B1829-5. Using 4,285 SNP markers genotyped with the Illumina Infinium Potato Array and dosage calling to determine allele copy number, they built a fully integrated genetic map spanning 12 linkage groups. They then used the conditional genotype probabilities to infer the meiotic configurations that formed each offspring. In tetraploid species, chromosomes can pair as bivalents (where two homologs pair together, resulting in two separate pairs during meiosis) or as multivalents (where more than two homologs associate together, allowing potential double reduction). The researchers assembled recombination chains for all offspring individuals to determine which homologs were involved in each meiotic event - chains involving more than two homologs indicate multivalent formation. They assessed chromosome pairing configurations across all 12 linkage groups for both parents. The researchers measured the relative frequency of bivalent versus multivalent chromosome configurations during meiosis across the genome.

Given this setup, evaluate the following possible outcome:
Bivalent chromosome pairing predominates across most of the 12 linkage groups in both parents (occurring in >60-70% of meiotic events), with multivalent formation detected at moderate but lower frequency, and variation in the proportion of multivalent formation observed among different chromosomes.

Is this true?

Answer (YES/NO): YES